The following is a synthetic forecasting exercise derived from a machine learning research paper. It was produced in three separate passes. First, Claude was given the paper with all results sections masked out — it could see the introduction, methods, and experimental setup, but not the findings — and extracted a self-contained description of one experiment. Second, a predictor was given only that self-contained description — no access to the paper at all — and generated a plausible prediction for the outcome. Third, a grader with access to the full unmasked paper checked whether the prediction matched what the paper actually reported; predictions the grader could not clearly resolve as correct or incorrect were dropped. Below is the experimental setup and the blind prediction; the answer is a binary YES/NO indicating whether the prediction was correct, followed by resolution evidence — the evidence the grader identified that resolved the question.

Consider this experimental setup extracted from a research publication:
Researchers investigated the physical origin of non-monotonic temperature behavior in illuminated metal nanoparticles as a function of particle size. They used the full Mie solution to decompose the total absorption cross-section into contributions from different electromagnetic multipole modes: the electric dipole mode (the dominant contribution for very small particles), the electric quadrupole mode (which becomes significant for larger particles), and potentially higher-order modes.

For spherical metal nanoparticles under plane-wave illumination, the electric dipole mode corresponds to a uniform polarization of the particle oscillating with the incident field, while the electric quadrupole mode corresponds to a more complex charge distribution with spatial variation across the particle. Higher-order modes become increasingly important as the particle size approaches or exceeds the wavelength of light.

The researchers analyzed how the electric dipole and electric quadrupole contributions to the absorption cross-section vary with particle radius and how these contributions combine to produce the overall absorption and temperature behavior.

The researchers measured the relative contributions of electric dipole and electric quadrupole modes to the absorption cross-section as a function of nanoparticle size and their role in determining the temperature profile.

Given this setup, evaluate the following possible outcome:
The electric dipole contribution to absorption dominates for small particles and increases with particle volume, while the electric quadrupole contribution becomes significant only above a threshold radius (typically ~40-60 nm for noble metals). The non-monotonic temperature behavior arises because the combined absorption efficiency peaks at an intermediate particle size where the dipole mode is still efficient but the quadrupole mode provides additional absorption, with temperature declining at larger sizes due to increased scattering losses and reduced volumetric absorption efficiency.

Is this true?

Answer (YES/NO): NO